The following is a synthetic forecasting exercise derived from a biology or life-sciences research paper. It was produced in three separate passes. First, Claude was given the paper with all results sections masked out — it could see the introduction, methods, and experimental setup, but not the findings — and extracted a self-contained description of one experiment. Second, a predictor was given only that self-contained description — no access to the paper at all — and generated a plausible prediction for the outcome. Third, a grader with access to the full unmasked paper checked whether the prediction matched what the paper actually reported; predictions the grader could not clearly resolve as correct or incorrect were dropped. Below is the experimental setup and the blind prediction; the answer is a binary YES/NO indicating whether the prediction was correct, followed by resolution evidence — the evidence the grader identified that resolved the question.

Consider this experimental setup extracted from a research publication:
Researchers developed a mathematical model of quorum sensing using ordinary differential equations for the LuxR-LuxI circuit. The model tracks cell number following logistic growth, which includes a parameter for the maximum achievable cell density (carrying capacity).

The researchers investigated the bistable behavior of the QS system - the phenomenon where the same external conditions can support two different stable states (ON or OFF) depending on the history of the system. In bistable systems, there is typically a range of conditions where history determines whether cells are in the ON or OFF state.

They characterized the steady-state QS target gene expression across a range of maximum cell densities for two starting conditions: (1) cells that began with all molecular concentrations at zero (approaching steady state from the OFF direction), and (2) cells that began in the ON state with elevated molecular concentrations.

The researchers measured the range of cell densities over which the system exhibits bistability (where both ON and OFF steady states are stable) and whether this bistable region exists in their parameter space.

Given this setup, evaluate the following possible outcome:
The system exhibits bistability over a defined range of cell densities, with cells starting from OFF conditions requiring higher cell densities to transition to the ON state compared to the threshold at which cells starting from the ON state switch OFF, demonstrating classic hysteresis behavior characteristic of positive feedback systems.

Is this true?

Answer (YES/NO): NO